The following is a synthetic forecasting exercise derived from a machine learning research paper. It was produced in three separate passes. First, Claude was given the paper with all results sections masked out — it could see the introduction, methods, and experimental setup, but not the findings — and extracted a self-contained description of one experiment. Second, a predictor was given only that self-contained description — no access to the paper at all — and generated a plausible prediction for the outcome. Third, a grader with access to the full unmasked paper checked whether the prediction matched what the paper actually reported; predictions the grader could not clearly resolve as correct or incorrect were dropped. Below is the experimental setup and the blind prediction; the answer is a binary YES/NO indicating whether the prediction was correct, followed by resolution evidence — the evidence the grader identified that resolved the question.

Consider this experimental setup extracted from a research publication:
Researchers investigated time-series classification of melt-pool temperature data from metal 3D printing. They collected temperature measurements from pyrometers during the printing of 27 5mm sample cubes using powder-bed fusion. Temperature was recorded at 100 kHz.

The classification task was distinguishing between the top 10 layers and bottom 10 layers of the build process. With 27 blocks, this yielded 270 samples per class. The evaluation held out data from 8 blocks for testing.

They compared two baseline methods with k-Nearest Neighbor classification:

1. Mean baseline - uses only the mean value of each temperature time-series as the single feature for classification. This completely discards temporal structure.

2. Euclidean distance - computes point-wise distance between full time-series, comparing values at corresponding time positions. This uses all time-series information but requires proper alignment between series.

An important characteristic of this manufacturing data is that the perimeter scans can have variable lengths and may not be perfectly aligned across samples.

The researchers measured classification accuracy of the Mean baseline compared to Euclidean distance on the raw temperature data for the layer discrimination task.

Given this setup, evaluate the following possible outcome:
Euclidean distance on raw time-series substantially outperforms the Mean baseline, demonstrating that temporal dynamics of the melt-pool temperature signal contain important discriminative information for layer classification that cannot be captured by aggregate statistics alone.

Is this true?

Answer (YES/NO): NO